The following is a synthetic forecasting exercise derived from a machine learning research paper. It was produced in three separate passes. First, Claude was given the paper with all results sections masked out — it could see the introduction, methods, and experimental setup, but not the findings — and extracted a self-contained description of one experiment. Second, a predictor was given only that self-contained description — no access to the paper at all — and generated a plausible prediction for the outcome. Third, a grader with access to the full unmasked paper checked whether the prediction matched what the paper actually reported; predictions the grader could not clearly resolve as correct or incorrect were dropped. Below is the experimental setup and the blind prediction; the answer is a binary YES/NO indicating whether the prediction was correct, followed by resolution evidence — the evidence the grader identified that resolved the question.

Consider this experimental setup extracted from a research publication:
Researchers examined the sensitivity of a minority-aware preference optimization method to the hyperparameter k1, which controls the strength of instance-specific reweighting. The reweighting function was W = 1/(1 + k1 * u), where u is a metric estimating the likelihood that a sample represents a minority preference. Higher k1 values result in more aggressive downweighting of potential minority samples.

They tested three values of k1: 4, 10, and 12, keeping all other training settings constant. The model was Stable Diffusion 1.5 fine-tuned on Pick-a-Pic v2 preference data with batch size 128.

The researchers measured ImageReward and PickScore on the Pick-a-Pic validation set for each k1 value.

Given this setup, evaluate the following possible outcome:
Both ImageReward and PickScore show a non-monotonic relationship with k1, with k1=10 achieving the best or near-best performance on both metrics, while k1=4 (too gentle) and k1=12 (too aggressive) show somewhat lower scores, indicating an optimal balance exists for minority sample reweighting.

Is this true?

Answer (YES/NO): NO